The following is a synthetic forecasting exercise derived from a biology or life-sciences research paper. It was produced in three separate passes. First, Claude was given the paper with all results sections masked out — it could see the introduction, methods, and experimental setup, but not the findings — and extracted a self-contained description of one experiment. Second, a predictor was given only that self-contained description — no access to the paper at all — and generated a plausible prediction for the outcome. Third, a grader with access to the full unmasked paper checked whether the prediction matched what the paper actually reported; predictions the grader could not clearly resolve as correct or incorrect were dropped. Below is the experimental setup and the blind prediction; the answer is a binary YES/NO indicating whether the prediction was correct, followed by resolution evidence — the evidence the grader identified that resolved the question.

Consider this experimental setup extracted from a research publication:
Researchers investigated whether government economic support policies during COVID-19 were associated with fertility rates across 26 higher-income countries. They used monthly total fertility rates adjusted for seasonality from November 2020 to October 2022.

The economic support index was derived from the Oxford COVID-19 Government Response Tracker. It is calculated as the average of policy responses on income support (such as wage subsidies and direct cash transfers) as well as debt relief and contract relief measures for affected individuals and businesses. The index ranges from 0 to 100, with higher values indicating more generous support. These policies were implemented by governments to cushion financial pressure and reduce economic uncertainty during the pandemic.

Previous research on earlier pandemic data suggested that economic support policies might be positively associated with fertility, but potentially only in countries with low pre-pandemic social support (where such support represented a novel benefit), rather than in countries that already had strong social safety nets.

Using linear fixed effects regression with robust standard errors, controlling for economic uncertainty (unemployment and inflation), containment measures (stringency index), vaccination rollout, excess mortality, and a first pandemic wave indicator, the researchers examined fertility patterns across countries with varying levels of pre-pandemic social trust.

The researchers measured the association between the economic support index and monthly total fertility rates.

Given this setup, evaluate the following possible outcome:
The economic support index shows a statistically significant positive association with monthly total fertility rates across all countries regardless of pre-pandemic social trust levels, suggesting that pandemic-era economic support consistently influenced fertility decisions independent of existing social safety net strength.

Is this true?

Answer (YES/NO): NO